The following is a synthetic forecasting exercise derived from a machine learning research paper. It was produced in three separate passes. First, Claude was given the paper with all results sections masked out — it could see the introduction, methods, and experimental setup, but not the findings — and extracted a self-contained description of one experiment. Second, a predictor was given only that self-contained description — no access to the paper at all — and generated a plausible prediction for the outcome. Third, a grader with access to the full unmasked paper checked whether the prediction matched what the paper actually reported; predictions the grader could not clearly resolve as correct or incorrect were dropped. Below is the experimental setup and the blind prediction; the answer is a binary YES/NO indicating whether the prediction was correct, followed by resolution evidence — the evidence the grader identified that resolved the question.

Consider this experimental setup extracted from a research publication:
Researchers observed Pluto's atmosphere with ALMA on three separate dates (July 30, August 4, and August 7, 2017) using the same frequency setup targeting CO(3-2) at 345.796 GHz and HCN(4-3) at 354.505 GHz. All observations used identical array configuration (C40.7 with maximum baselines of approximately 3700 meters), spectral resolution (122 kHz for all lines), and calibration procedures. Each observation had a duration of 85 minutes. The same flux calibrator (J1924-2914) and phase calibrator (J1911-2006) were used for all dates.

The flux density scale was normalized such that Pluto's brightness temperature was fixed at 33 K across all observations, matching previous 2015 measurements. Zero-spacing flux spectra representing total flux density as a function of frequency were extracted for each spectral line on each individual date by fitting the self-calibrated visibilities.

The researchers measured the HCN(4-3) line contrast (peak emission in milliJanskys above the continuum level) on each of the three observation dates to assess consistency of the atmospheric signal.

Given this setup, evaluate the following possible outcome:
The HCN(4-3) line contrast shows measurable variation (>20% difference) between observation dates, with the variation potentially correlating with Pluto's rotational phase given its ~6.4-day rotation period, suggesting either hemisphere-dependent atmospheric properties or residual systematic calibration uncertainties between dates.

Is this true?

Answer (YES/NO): NO